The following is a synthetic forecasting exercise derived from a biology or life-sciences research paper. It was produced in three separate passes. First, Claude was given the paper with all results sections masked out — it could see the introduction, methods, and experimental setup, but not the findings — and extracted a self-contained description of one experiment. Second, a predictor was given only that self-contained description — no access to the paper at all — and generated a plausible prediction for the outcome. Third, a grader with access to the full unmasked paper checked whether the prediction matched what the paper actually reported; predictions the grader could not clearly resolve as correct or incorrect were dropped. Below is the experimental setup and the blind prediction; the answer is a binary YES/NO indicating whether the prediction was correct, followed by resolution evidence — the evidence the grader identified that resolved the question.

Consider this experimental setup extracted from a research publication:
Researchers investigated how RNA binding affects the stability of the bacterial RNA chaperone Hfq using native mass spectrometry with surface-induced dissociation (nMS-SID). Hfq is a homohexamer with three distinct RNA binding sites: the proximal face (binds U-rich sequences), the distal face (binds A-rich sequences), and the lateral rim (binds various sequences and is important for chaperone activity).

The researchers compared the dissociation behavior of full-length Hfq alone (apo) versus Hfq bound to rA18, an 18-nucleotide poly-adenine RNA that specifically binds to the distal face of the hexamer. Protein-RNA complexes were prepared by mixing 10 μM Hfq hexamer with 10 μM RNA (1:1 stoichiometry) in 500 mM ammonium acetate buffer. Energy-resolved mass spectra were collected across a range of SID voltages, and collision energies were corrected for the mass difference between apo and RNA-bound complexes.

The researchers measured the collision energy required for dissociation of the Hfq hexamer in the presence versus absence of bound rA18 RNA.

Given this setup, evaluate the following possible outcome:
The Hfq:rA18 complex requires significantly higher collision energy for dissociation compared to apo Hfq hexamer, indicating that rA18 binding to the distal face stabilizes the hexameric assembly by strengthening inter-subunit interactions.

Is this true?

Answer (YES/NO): NO